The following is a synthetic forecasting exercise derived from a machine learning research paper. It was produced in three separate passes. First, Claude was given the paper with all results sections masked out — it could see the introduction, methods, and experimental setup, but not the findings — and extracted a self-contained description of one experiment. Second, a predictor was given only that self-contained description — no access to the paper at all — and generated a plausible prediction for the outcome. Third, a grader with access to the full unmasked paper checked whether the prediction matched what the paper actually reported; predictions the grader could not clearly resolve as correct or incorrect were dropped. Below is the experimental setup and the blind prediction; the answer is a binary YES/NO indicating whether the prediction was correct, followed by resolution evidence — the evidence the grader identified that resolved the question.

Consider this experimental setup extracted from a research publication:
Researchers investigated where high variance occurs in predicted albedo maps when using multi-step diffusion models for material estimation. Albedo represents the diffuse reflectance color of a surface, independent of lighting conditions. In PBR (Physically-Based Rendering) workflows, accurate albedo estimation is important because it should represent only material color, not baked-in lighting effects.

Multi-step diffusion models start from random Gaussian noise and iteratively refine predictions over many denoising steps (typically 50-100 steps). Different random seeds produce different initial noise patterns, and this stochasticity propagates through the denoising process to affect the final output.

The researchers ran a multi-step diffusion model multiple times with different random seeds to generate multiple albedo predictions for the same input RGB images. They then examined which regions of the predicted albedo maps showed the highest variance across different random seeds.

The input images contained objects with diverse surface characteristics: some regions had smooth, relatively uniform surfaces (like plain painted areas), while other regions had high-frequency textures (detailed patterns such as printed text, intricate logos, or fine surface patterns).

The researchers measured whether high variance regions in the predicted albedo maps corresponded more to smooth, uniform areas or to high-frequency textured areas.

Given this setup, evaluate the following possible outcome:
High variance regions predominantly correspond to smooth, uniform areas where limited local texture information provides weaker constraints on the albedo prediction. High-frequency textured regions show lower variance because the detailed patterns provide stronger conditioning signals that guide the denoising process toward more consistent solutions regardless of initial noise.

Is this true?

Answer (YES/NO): NO